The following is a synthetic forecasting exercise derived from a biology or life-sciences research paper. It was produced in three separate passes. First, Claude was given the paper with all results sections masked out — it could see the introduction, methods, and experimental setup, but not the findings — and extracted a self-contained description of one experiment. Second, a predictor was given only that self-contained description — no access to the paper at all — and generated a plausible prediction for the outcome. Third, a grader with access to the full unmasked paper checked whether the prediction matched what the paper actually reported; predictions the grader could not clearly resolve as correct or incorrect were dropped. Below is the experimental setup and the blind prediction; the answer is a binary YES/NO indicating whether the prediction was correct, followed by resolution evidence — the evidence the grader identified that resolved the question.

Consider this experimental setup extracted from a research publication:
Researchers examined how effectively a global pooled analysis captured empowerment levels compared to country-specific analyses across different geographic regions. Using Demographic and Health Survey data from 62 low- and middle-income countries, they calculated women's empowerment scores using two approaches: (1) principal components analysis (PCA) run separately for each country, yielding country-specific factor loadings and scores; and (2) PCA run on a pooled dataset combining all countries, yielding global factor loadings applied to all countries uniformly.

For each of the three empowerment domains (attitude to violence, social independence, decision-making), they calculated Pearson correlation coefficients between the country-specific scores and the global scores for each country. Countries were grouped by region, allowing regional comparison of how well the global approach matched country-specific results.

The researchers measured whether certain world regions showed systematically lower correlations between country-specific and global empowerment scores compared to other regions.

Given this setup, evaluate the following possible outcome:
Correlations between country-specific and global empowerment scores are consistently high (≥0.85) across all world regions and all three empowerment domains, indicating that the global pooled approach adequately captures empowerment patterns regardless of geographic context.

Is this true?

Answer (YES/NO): YES